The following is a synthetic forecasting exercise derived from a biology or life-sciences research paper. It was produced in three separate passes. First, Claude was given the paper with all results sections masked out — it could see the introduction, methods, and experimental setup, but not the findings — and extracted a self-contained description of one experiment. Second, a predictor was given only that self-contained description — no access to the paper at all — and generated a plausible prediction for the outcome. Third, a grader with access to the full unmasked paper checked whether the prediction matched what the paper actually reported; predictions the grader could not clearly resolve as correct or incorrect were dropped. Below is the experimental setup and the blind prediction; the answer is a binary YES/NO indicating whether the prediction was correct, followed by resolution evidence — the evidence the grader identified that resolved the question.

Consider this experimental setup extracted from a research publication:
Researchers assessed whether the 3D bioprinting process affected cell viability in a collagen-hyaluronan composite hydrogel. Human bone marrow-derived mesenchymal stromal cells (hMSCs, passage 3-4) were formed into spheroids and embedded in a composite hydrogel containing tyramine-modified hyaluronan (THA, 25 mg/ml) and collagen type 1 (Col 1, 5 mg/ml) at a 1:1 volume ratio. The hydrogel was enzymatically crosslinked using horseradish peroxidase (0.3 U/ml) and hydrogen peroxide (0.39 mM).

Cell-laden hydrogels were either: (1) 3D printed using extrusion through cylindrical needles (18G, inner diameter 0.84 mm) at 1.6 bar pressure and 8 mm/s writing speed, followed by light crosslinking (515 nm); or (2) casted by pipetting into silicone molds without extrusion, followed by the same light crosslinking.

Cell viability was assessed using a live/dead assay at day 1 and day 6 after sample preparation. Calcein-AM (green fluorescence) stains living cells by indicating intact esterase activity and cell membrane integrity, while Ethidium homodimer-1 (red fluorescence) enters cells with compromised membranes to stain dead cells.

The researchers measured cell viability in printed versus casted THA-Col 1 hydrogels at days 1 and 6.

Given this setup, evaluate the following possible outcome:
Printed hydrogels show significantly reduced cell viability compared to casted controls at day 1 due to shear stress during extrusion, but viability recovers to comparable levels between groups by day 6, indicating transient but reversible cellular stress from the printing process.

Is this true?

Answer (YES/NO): NO